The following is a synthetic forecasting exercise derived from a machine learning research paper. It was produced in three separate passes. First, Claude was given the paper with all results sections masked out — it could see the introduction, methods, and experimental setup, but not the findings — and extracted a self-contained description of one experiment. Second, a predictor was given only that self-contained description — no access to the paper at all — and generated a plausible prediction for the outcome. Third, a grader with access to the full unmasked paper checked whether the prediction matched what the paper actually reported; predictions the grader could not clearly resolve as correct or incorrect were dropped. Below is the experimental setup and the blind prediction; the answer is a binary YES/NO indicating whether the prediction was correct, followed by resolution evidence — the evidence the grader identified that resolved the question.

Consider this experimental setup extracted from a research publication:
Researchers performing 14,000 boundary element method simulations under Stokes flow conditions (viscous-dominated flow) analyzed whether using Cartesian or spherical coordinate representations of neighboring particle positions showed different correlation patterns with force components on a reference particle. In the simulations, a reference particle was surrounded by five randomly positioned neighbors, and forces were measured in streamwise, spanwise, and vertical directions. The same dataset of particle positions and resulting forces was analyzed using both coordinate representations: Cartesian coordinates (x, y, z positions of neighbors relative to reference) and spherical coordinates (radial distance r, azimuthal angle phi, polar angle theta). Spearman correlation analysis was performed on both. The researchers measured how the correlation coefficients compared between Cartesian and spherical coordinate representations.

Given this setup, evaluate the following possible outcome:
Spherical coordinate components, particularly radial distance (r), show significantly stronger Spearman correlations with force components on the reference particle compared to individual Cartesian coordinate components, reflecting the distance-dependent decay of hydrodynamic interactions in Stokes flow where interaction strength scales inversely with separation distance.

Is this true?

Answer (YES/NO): YES